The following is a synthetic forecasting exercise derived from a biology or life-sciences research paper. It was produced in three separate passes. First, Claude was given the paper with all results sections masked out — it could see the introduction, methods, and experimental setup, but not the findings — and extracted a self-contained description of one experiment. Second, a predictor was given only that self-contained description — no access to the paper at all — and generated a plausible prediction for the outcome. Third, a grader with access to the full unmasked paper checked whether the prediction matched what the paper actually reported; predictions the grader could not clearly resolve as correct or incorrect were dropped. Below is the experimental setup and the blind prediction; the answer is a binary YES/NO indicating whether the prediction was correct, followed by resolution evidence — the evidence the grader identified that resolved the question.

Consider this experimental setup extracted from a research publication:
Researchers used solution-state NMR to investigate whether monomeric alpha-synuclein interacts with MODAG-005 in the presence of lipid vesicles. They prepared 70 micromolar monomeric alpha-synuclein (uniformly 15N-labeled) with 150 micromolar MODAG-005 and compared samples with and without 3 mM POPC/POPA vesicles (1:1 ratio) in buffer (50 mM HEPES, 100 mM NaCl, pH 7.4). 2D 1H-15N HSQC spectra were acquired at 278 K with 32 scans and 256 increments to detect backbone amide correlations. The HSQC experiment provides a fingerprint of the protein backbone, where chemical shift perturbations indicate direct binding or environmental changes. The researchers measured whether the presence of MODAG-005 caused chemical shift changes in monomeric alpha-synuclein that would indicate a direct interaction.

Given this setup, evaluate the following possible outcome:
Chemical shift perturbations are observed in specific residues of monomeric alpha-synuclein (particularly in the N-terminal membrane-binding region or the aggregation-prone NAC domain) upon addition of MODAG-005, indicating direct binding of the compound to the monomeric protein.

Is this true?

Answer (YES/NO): NO